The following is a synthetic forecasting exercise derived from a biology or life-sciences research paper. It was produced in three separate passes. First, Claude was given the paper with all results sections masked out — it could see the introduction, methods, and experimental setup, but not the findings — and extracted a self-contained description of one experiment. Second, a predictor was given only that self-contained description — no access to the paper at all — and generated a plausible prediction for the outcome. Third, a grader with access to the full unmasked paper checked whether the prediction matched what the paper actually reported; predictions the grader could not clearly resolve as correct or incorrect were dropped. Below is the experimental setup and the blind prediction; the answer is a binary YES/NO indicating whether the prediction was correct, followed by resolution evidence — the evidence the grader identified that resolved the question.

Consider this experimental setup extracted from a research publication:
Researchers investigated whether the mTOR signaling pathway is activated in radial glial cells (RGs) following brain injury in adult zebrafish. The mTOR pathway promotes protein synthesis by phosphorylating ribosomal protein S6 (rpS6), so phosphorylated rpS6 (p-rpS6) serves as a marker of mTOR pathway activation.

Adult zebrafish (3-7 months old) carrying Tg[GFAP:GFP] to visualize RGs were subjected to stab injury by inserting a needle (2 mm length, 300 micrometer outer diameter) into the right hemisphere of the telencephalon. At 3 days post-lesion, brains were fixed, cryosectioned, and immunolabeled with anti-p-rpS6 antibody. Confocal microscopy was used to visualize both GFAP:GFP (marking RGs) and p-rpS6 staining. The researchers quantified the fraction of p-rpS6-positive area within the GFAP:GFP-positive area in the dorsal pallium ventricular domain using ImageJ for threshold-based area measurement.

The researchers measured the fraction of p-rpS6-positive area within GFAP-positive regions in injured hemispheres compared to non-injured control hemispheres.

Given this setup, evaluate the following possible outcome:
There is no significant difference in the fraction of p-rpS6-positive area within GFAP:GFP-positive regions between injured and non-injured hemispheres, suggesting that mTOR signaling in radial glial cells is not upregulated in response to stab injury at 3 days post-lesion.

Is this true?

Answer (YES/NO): NO